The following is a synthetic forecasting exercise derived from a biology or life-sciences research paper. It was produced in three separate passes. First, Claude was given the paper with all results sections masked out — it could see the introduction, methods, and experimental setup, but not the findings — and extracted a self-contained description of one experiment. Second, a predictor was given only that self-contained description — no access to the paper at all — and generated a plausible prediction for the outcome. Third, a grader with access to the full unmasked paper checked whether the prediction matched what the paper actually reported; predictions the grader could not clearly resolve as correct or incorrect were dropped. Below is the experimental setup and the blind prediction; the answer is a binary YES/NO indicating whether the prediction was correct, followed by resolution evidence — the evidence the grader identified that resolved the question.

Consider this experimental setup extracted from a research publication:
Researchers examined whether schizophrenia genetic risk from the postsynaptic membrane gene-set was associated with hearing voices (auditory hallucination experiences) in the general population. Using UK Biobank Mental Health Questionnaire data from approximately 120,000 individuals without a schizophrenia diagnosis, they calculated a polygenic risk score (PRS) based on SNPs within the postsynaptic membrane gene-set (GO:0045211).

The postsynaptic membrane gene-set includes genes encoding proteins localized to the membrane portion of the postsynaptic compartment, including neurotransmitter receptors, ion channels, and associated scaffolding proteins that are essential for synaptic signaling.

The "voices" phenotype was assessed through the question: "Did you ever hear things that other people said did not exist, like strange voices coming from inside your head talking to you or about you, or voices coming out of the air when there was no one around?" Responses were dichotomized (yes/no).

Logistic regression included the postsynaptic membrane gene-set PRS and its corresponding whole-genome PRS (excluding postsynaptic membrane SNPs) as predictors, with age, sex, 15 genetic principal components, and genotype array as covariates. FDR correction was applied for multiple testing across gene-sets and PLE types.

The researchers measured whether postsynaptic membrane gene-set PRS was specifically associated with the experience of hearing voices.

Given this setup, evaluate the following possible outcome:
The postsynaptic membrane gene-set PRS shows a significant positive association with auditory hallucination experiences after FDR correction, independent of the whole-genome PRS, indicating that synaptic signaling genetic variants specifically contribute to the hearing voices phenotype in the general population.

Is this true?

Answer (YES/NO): NO